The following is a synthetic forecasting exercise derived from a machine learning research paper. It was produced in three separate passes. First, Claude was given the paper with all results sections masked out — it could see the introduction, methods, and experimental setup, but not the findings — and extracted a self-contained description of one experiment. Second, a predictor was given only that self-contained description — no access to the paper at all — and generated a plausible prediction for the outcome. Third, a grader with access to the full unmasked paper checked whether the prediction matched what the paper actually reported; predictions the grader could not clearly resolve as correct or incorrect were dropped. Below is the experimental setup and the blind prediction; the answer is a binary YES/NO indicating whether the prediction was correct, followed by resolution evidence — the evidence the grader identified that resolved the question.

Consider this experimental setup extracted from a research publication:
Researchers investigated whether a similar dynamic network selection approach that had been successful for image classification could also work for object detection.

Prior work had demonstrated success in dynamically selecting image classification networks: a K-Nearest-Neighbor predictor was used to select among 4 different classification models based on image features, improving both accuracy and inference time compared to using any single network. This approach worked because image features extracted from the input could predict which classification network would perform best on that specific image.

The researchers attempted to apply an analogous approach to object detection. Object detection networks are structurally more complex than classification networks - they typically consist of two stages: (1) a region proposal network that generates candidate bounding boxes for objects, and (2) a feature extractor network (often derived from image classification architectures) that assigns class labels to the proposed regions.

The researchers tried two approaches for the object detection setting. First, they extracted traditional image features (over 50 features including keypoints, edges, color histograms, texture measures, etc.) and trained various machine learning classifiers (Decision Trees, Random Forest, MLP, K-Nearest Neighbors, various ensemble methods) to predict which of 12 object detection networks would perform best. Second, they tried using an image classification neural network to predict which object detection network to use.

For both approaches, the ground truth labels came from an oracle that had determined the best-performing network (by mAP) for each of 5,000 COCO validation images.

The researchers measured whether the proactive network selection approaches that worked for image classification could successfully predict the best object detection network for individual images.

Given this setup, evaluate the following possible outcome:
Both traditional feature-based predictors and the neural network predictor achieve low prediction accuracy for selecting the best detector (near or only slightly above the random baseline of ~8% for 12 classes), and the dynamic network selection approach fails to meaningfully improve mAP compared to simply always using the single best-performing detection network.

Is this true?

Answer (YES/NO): NO